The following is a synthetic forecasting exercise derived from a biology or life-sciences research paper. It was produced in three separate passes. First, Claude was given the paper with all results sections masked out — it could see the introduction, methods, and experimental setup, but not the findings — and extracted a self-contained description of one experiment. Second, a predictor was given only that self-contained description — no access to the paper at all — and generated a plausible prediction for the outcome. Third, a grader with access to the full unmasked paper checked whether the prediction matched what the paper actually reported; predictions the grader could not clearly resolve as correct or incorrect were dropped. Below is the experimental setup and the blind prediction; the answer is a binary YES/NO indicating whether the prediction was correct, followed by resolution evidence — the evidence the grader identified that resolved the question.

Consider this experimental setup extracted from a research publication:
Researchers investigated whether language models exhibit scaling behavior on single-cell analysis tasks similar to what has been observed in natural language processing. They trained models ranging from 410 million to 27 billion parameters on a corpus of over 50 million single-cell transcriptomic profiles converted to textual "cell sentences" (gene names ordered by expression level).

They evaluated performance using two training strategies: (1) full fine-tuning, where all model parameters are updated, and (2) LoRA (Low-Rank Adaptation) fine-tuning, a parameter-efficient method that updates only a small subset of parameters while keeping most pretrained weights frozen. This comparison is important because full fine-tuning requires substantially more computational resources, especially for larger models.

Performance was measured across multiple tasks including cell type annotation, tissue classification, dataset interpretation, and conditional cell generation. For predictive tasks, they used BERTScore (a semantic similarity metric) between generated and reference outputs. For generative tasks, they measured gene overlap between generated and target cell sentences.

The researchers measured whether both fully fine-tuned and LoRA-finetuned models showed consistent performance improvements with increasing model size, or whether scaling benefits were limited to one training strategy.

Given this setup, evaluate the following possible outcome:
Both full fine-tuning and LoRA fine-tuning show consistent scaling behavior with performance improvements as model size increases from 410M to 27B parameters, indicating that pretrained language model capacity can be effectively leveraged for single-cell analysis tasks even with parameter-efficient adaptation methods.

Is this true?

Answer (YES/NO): YES